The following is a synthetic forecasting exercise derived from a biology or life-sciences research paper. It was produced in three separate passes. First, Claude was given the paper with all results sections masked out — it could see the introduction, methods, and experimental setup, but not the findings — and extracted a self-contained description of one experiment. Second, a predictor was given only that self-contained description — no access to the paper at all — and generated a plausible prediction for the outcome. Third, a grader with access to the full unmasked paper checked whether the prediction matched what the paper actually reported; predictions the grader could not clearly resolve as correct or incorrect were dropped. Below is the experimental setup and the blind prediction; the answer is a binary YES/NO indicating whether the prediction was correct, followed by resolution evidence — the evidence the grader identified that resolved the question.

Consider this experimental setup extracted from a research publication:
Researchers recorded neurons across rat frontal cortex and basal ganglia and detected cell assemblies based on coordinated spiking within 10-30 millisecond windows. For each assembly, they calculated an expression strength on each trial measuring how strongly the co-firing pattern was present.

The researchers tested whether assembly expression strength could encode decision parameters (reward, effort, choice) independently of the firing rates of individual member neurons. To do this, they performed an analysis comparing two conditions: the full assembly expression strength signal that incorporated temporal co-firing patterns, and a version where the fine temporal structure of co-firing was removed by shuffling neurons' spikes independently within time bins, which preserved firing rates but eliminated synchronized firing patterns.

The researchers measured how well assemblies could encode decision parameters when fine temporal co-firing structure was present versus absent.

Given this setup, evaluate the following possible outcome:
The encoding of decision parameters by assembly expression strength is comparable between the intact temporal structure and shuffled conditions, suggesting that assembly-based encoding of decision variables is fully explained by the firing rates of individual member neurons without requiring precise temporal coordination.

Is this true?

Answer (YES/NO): NO